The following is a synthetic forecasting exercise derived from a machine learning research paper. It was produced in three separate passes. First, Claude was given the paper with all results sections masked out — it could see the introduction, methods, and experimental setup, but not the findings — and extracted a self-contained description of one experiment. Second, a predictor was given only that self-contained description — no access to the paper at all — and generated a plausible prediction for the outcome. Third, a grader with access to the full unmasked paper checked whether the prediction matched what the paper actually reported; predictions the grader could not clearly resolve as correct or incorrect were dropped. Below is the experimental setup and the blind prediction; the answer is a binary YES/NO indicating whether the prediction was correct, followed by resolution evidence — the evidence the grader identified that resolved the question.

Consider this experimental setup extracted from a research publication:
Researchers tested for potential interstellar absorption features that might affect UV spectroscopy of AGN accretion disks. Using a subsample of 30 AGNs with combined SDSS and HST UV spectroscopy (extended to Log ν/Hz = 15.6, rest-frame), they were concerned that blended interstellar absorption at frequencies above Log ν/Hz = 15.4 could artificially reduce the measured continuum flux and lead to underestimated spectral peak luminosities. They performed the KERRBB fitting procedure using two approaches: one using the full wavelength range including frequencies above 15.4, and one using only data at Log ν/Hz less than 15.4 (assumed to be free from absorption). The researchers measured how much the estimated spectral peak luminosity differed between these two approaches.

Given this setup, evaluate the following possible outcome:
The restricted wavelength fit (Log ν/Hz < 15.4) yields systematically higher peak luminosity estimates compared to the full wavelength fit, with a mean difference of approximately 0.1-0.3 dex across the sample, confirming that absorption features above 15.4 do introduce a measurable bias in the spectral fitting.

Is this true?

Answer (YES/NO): NO